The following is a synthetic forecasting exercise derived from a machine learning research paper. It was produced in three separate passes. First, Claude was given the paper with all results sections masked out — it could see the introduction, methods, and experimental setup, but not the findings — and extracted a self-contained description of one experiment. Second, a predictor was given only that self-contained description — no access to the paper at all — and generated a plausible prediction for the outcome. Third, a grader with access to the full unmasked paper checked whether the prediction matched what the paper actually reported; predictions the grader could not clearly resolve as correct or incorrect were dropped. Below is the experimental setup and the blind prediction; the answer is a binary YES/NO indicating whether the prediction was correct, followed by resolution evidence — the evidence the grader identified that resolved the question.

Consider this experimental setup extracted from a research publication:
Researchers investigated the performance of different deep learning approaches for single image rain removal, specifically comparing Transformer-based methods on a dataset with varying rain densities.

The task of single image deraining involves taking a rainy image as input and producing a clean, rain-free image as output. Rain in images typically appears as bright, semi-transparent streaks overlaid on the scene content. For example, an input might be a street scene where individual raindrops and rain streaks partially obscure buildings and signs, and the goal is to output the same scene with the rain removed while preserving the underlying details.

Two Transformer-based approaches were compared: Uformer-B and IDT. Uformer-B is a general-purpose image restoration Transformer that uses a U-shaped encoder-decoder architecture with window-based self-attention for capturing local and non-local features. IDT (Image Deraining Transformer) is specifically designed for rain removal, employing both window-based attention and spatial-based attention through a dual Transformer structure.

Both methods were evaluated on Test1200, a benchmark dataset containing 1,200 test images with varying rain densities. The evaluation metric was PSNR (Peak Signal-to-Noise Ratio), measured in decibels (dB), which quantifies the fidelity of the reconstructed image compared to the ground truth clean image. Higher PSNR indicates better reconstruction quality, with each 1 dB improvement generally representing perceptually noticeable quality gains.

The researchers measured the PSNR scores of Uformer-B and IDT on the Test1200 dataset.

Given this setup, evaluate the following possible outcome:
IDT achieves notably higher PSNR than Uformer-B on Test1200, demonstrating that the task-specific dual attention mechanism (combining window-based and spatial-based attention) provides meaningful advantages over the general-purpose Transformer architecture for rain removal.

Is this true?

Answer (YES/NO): YES